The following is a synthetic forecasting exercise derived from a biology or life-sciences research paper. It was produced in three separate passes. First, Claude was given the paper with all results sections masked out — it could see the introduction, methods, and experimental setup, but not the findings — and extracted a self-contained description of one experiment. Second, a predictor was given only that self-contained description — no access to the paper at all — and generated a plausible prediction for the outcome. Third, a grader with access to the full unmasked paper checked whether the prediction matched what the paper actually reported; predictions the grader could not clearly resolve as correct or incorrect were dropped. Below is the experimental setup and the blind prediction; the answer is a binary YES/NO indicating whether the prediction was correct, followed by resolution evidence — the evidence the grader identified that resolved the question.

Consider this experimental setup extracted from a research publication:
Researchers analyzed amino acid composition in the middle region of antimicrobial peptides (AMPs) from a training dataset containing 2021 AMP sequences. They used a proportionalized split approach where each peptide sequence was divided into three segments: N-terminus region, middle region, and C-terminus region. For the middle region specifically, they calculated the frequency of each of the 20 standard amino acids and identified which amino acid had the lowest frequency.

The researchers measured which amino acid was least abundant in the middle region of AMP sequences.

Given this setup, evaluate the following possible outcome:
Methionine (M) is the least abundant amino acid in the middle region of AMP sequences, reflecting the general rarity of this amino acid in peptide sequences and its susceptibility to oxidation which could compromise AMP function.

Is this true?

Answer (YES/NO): YES